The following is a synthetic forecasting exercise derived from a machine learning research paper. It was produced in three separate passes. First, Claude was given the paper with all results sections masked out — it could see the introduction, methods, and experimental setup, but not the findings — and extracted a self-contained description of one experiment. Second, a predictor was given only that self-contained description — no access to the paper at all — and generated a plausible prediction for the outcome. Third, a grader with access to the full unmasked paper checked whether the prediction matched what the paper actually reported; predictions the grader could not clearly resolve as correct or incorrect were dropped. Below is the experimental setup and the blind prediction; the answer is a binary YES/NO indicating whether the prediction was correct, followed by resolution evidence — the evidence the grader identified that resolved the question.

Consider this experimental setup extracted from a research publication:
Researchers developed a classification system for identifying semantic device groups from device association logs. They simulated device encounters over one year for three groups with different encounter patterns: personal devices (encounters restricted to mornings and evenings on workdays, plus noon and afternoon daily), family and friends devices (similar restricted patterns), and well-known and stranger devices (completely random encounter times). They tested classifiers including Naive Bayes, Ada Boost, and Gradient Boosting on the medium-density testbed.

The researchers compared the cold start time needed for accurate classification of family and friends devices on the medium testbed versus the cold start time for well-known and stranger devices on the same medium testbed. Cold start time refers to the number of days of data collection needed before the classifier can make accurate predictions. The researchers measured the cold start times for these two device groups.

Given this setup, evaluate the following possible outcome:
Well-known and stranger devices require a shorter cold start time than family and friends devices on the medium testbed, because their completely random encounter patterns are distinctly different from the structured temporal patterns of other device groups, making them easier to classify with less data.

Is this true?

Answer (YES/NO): YES